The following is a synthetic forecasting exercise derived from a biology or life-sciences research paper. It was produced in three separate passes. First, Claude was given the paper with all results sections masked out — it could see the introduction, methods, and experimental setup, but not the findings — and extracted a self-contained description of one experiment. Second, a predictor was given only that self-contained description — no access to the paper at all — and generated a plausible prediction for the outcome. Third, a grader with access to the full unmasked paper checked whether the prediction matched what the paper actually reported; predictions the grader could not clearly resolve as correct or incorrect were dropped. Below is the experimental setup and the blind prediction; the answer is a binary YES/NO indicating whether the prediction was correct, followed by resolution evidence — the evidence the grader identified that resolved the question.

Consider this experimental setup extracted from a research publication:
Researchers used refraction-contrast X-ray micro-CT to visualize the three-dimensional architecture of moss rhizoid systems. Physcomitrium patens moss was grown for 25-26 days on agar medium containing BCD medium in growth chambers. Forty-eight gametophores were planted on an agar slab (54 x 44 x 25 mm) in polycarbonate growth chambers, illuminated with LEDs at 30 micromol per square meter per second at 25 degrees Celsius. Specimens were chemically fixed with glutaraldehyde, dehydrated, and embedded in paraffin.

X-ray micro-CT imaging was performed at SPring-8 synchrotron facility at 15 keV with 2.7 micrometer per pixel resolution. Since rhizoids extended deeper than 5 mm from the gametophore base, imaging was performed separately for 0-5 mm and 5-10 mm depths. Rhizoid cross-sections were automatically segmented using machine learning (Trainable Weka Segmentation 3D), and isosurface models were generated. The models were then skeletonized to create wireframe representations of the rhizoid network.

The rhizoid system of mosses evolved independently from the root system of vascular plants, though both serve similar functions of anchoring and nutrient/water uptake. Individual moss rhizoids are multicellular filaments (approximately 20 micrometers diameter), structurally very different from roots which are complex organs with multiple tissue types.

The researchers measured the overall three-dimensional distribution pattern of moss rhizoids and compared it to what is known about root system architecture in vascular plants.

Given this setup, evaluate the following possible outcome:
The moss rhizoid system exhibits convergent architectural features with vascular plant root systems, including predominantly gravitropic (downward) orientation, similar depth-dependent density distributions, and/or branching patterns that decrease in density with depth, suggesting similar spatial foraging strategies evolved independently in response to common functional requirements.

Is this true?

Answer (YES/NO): YES